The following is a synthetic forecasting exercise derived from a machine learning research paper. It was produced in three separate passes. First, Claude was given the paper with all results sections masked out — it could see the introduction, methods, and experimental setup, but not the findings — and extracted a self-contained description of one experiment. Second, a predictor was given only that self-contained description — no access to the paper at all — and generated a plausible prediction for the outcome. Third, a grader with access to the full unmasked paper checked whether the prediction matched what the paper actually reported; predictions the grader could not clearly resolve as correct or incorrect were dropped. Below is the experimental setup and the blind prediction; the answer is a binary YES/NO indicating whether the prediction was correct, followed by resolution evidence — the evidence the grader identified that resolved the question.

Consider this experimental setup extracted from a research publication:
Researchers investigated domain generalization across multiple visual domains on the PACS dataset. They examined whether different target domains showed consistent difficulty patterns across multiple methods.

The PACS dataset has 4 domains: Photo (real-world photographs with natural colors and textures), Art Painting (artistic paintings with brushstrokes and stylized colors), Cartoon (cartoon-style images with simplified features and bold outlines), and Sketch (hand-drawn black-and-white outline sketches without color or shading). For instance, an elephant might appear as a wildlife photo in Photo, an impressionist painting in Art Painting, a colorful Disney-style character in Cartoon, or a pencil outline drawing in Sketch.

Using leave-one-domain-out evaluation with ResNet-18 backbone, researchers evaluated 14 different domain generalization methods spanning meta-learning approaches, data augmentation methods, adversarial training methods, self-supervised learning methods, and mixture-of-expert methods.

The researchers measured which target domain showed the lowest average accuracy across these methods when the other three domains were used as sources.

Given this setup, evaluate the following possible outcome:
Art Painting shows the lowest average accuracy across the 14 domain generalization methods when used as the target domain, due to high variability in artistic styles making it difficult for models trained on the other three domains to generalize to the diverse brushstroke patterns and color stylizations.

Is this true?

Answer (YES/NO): NO